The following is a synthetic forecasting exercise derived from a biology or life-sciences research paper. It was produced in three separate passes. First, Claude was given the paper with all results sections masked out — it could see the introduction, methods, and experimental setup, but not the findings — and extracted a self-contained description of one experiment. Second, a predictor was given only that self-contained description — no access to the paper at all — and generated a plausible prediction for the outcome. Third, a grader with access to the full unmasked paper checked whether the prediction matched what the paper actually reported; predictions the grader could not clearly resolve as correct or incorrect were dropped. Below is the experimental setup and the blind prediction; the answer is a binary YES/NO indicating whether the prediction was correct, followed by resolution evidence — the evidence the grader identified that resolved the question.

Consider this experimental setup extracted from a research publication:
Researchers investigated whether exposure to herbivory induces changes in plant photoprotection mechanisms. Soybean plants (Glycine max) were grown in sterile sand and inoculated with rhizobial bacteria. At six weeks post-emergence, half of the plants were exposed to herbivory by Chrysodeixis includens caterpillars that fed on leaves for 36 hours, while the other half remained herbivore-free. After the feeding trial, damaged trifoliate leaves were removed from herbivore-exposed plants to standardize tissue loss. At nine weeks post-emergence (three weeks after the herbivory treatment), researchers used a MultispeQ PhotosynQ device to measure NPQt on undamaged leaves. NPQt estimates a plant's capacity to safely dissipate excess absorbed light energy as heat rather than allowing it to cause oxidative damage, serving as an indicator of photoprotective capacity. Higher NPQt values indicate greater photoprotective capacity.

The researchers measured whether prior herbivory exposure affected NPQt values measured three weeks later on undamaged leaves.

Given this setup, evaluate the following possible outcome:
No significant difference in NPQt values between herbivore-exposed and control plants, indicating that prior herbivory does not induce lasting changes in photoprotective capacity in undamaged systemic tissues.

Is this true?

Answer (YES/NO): NO